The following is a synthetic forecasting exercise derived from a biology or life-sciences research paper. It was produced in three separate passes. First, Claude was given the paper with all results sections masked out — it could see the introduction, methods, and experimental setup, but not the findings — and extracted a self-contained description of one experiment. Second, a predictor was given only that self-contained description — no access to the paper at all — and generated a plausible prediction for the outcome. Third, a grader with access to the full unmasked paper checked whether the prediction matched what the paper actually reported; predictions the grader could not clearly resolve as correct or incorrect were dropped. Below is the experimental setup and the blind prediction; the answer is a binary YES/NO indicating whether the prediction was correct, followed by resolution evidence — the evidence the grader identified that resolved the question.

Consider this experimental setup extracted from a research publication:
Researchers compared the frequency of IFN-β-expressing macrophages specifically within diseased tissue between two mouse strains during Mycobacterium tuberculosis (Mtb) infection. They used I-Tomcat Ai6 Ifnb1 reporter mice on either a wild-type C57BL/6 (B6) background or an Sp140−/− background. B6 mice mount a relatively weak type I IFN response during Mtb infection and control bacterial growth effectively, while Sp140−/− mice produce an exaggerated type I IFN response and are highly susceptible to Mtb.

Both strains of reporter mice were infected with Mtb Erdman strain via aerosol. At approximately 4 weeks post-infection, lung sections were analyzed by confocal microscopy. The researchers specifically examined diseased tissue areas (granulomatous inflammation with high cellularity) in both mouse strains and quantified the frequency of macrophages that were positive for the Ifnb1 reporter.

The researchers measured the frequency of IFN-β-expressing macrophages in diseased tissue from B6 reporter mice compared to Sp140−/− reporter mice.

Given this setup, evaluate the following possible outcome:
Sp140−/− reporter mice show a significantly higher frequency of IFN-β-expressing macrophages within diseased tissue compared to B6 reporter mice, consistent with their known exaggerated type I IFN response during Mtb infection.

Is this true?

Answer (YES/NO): NO